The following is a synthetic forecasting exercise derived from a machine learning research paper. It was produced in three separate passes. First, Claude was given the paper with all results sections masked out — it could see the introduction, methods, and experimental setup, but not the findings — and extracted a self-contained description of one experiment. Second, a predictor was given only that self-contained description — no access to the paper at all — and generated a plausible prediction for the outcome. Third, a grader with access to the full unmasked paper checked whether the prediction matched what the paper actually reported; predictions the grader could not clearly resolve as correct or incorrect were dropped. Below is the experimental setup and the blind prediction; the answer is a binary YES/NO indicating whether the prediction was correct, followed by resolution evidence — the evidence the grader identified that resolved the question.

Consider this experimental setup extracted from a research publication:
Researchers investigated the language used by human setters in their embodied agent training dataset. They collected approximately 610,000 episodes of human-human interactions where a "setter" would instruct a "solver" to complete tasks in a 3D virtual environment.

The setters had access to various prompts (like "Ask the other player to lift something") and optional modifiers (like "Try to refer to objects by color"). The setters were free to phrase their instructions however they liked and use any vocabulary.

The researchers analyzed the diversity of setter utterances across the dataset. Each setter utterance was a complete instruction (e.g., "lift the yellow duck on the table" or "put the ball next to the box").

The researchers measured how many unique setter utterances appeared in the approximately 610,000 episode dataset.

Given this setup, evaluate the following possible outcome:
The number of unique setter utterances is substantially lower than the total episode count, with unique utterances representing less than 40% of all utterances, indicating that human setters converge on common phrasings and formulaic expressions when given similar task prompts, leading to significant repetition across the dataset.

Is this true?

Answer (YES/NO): NO